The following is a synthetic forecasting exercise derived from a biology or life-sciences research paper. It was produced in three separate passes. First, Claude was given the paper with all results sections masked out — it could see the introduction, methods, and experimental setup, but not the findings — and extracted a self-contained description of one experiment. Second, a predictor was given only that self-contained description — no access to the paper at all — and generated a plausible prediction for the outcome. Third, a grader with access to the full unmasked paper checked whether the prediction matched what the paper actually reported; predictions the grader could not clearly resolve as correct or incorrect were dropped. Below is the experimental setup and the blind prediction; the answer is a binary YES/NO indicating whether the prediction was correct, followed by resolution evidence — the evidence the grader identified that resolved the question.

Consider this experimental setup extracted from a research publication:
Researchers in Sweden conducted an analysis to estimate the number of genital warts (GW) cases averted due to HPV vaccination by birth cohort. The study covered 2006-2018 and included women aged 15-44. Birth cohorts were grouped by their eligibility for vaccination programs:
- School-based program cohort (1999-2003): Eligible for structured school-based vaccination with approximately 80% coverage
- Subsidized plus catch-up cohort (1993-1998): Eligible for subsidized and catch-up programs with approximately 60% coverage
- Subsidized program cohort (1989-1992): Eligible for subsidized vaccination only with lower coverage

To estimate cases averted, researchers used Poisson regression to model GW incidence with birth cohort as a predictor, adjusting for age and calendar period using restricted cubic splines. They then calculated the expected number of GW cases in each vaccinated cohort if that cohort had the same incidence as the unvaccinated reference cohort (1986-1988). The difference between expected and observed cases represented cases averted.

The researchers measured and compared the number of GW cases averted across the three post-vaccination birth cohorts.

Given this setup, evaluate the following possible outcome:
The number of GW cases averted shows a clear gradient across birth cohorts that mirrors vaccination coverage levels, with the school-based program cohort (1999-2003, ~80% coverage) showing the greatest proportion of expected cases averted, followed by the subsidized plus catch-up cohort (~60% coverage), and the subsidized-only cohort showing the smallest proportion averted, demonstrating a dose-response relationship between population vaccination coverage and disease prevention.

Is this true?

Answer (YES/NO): YES